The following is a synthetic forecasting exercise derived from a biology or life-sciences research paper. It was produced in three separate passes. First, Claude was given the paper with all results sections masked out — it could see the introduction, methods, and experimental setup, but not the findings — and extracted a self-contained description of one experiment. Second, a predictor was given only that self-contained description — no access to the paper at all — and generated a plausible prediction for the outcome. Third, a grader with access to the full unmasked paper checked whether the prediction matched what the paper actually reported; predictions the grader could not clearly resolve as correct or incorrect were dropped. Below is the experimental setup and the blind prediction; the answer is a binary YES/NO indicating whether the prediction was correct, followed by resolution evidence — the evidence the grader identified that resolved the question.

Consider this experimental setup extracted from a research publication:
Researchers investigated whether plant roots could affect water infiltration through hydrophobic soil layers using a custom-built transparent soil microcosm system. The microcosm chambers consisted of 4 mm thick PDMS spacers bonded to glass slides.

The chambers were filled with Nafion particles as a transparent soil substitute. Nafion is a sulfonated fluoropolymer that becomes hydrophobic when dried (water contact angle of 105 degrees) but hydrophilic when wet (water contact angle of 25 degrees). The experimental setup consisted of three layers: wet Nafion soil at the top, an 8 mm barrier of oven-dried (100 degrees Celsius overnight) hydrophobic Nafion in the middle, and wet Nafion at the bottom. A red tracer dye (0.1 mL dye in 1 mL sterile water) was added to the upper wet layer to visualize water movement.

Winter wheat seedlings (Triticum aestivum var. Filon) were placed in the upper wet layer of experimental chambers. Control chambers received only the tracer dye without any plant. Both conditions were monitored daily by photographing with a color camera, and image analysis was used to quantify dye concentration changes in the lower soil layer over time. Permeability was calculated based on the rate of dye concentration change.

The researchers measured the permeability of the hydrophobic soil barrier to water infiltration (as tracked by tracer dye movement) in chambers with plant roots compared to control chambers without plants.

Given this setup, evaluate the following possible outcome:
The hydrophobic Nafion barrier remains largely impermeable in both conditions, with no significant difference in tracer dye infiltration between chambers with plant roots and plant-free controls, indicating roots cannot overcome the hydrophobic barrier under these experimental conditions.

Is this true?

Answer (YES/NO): NO